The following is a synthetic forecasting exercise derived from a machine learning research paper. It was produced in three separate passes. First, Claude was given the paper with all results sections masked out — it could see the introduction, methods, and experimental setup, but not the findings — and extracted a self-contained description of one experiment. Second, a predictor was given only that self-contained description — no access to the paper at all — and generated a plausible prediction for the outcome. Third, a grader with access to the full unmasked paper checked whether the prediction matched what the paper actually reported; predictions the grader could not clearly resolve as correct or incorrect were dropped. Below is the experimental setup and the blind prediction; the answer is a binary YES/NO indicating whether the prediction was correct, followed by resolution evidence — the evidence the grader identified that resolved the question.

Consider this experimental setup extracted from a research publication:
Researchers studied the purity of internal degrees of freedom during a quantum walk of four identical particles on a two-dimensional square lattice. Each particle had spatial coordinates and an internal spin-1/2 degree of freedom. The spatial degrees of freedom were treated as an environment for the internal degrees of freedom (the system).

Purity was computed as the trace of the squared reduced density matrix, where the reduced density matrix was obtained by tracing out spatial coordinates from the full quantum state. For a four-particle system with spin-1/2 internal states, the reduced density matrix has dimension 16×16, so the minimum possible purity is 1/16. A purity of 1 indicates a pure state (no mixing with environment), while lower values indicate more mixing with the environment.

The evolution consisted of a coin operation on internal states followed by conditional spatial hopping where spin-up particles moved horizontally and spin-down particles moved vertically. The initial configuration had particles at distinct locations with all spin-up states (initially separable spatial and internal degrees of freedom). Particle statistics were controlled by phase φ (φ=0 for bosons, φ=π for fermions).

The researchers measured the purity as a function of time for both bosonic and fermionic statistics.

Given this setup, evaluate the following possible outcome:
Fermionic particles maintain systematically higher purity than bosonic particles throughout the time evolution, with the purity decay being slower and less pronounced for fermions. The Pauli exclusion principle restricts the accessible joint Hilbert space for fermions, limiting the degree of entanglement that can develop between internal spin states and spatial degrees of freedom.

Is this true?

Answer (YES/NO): YES